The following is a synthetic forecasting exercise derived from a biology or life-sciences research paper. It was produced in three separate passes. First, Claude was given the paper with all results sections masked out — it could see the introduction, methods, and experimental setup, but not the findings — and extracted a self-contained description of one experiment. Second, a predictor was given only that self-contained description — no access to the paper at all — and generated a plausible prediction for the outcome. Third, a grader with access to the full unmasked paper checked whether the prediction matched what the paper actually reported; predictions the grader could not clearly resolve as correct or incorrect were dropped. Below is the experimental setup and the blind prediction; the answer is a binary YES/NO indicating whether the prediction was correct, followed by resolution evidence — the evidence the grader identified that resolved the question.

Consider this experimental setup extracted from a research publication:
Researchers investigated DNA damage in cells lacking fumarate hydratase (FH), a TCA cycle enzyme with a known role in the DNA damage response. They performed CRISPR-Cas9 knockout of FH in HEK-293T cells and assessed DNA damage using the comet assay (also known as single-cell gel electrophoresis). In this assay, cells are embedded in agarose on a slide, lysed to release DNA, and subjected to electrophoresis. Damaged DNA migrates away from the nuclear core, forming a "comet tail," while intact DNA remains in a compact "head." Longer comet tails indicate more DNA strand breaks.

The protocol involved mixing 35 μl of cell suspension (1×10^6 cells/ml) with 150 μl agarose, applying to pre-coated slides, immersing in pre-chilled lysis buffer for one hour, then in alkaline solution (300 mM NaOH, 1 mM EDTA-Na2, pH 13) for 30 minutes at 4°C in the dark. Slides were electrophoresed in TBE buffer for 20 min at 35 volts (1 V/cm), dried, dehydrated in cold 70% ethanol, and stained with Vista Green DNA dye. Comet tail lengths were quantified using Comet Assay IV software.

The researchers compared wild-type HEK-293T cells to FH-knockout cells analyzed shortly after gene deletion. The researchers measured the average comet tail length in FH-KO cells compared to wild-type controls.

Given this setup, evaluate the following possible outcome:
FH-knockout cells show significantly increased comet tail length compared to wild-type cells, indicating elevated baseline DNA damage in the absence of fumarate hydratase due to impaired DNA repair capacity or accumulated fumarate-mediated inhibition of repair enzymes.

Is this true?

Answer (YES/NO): YES